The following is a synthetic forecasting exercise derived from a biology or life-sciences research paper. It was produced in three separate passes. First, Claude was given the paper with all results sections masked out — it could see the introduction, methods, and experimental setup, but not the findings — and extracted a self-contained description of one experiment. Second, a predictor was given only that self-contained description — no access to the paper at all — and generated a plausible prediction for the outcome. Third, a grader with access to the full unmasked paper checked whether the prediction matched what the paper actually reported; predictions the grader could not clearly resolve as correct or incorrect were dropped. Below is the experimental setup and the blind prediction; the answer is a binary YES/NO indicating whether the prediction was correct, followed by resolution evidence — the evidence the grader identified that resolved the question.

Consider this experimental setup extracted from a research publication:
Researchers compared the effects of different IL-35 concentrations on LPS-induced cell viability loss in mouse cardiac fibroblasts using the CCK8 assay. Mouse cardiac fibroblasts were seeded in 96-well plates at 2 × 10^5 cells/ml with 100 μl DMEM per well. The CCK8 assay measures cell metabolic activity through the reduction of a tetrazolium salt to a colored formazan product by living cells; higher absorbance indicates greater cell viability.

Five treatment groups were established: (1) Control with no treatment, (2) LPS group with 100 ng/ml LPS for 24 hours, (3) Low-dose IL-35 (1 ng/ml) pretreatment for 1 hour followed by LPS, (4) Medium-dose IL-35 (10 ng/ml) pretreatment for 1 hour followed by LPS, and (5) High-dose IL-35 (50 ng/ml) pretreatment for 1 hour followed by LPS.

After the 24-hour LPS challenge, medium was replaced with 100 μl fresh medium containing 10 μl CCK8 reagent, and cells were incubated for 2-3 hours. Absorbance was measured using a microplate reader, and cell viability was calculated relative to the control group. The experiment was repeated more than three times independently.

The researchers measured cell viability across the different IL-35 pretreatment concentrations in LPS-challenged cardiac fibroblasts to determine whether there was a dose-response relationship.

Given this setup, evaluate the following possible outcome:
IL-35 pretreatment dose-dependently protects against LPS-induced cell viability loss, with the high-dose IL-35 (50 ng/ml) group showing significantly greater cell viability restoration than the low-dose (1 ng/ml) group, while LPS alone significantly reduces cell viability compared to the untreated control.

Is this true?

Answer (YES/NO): YES